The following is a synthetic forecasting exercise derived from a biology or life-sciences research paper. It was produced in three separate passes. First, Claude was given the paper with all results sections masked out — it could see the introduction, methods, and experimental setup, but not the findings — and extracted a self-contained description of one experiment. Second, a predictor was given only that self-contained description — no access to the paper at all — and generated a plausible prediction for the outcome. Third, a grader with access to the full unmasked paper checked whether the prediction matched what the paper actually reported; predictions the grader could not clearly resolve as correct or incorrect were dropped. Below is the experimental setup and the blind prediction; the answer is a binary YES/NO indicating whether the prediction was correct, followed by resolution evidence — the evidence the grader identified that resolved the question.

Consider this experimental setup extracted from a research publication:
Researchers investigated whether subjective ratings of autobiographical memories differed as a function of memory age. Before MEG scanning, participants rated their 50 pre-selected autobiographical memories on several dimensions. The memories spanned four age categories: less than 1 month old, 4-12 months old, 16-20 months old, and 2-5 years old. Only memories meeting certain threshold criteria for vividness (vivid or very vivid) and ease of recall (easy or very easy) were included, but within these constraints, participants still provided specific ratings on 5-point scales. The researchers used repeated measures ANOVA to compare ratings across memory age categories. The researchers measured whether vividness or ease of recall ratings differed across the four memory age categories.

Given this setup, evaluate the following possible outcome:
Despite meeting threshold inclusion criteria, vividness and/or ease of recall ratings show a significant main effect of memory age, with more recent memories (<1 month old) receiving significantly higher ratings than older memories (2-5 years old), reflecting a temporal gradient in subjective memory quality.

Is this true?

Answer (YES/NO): NO